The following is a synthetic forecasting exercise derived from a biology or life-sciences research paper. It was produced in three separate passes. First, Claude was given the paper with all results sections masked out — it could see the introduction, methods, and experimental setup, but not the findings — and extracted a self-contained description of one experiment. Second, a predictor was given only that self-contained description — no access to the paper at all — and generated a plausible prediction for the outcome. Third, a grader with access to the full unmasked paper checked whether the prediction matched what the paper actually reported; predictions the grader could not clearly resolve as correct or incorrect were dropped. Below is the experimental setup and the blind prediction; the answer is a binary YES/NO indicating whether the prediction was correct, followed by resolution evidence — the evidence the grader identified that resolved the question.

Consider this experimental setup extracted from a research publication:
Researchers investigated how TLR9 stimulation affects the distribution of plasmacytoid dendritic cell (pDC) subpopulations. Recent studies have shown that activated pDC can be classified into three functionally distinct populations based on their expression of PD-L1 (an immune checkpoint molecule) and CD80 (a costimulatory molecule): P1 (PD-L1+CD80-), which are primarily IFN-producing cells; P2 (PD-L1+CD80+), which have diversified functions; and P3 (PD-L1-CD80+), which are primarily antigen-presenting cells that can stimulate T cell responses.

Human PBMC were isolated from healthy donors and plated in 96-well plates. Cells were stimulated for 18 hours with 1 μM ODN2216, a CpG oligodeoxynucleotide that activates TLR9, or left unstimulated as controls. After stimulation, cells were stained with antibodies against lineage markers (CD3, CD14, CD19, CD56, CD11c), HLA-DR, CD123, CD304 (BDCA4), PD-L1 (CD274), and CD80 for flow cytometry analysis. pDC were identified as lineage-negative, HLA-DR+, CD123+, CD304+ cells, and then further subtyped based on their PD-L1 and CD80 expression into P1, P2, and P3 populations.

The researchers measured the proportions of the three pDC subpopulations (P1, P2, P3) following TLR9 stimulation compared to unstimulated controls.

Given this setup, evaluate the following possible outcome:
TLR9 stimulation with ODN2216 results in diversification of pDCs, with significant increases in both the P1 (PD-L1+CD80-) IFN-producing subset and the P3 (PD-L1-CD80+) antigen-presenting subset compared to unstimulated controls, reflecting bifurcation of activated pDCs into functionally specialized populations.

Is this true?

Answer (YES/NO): NO